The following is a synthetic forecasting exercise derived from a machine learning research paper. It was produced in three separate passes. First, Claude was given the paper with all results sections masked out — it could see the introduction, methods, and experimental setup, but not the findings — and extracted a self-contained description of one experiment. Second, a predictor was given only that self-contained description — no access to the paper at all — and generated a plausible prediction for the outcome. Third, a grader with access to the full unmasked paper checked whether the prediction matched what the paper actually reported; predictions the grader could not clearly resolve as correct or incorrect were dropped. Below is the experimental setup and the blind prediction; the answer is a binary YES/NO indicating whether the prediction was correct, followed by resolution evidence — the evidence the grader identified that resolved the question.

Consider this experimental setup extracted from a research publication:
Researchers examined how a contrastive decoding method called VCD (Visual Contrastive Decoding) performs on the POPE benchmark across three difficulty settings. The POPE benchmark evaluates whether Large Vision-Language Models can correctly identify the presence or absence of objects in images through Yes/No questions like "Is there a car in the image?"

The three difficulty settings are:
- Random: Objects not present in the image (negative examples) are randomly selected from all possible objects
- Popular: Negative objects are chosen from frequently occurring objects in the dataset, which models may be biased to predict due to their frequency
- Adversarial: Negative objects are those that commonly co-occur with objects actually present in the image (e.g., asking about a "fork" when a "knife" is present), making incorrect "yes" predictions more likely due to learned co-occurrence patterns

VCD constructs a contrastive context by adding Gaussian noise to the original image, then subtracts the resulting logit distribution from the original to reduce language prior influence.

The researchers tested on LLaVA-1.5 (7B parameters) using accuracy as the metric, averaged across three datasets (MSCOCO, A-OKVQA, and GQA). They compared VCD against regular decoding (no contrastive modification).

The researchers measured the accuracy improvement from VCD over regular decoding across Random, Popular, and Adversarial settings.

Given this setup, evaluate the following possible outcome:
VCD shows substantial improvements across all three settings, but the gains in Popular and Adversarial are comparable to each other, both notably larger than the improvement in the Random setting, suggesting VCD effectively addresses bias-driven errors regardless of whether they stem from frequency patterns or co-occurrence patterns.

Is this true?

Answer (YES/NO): NO